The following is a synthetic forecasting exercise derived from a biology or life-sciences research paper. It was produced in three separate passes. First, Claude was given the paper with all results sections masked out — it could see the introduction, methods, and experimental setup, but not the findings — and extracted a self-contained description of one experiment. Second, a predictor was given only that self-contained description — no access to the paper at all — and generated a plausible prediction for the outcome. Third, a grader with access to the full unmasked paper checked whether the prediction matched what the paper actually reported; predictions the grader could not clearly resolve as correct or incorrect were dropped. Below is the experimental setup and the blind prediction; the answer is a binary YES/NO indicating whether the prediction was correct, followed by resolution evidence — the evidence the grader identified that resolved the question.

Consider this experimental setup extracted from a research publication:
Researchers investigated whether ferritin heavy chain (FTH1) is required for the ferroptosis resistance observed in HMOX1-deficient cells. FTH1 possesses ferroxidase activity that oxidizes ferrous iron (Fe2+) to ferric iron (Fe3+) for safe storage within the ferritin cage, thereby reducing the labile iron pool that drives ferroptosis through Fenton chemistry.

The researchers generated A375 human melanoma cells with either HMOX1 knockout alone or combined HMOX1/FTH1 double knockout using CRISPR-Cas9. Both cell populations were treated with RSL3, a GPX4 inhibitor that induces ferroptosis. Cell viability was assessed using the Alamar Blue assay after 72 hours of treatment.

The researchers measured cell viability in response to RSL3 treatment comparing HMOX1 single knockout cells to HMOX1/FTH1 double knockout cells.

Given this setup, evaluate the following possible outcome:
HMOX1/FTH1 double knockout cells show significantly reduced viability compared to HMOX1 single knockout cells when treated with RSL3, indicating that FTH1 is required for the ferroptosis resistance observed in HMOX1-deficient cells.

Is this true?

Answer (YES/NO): YES